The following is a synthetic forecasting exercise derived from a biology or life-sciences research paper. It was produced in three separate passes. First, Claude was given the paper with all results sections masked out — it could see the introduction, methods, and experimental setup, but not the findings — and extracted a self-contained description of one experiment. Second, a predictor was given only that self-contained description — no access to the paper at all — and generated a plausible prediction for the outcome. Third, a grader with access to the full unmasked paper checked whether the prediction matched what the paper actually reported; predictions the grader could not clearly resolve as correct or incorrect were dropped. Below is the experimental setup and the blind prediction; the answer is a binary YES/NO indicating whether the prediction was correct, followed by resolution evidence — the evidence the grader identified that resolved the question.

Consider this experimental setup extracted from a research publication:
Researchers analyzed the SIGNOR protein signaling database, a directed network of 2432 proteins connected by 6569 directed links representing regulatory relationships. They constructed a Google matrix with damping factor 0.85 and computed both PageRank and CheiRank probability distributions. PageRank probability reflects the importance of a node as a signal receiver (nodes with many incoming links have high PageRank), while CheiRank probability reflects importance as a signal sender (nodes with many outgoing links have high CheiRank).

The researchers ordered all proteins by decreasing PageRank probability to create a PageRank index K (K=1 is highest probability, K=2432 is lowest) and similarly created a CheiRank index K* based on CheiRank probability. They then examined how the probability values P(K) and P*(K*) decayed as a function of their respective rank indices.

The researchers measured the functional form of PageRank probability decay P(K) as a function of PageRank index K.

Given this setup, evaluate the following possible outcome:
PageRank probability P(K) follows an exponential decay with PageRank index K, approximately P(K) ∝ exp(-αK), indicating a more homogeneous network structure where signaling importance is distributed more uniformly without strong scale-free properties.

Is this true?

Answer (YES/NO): NO